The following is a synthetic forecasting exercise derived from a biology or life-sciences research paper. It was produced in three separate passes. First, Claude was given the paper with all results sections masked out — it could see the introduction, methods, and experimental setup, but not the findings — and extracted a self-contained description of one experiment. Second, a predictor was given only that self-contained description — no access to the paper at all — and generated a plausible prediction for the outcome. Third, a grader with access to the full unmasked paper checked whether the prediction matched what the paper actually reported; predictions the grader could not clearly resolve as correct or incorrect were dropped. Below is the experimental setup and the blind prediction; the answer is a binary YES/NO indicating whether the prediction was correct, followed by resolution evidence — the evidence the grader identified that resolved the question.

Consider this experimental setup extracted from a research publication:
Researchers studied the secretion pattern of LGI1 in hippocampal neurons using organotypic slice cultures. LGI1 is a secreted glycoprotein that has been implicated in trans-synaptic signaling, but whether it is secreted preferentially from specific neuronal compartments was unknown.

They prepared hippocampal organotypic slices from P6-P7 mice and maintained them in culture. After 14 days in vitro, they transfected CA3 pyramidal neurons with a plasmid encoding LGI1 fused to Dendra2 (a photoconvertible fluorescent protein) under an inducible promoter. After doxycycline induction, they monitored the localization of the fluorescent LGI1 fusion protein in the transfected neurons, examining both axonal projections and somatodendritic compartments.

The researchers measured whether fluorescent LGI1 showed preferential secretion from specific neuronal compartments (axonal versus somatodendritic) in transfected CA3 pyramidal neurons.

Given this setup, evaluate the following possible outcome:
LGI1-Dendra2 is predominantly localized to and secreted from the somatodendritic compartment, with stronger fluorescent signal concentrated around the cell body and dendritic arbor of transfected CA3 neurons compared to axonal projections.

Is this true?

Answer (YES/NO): NO